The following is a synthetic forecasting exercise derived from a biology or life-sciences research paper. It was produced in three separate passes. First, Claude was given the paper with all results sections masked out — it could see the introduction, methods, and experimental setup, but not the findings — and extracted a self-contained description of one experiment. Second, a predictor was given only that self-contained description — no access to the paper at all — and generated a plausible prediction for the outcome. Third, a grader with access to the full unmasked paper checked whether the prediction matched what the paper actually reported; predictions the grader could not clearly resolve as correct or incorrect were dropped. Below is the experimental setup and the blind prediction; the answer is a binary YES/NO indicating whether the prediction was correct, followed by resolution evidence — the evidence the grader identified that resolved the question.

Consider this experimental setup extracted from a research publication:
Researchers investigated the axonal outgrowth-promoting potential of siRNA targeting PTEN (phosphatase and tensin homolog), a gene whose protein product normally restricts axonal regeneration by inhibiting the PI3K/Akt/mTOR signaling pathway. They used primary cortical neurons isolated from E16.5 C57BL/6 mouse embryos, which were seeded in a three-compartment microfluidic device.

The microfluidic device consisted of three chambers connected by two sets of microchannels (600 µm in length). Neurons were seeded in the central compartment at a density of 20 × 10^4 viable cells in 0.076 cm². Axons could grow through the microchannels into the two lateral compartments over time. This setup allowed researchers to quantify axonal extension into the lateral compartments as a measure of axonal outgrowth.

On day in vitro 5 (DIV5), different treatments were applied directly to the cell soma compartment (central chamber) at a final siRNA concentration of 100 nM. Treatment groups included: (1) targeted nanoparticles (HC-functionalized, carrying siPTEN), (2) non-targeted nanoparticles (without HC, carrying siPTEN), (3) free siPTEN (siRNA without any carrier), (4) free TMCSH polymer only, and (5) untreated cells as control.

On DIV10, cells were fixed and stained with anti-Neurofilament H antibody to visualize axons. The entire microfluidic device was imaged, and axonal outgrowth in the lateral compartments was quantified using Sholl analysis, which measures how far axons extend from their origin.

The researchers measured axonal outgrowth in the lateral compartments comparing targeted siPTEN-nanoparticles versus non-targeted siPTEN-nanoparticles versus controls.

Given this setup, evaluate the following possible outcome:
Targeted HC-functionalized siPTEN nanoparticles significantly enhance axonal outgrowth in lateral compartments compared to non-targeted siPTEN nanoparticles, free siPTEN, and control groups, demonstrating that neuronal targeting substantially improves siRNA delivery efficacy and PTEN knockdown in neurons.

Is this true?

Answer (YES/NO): YES